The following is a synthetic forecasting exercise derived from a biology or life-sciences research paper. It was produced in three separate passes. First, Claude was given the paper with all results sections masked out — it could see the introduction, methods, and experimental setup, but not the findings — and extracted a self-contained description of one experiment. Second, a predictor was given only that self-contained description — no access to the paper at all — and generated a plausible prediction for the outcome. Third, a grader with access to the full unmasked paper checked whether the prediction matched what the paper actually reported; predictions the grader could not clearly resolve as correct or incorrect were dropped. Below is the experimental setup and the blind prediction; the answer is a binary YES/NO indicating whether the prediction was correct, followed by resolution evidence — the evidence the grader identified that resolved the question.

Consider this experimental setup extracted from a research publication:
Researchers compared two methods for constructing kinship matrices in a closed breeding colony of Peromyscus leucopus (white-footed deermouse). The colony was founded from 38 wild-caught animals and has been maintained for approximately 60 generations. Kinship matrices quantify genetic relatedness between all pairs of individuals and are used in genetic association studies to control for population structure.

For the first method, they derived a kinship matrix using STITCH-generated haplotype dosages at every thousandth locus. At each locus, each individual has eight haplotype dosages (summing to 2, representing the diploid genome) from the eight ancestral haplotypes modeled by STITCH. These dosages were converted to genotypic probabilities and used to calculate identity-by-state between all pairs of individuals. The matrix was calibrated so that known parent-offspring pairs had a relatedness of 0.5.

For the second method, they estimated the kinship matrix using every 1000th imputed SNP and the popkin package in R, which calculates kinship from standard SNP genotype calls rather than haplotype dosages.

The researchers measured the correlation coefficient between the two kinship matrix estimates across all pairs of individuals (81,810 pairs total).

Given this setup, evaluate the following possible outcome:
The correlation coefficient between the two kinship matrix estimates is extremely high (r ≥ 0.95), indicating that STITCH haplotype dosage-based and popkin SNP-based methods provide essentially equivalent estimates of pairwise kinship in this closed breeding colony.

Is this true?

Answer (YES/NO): NO